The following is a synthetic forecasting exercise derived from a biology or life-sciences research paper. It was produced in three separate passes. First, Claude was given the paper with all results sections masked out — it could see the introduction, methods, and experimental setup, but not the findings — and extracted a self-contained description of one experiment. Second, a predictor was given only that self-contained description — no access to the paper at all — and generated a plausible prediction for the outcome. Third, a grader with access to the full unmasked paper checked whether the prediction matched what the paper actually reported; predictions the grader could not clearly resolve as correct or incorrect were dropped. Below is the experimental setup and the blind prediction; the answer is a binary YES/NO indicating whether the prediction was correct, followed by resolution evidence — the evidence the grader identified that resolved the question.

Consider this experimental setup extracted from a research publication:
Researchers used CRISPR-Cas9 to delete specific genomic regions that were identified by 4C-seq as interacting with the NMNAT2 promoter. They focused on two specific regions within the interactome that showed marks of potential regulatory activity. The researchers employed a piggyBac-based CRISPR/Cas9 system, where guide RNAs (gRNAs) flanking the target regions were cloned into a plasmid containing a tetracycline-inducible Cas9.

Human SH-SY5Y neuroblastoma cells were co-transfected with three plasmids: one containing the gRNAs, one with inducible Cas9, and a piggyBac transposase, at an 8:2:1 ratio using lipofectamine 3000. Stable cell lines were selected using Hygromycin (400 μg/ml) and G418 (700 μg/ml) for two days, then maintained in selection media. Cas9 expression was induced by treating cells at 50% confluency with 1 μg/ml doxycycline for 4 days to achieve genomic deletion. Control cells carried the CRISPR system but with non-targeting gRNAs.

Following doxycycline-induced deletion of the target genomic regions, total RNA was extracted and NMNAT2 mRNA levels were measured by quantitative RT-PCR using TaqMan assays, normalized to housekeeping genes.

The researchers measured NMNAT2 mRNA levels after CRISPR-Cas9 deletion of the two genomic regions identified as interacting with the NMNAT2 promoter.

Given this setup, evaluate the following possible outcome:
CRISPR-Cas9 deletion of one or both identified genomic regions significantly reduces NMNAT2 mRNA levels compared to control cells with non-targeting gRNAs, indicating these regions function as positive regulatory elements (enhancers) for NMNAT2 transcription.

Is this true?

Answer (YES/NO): NO